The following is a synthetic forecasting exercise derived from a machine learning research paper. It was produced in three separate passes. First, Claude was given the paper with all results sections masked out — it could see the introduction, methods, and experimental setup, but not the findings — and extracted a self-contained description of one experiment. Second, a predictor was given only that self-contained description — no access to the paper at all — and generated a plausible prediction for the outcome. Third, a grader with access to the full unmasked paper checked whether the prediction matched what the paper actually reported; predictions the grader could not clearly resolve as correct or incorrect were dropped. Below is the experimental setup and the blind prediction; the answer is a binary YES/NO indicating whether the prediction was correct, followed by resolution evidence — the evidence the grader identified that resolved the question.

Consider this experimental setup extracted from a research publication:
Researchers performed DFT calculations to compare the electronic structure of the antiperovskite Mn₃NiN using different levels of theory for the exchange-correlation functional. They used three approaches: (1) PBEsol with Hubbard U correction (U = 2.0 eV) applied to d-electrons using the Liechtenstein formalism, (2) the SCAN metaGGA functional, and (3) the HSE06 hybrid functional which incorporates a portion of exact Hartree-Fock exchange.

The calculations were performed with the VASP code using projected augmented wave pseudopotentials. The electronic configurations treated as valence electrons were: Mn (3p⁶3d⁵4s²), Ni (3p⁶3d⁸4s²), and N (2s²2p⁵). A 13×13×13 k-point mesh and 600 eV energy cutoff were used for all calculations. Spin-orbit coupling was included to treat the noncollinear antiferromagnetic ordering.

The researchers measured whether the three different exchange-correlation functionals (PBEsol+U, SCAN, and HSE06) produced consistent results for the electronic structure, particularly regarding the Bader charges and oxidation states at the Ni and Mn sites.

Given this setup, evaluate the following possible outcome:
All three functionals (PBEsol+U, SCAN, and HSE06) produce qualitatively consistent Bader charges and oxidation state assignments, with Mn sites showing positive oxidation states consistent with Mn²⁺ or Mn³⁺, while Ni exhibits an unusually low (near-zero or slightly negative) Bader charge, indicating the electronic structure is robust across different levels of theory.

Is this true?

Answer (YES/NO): NO